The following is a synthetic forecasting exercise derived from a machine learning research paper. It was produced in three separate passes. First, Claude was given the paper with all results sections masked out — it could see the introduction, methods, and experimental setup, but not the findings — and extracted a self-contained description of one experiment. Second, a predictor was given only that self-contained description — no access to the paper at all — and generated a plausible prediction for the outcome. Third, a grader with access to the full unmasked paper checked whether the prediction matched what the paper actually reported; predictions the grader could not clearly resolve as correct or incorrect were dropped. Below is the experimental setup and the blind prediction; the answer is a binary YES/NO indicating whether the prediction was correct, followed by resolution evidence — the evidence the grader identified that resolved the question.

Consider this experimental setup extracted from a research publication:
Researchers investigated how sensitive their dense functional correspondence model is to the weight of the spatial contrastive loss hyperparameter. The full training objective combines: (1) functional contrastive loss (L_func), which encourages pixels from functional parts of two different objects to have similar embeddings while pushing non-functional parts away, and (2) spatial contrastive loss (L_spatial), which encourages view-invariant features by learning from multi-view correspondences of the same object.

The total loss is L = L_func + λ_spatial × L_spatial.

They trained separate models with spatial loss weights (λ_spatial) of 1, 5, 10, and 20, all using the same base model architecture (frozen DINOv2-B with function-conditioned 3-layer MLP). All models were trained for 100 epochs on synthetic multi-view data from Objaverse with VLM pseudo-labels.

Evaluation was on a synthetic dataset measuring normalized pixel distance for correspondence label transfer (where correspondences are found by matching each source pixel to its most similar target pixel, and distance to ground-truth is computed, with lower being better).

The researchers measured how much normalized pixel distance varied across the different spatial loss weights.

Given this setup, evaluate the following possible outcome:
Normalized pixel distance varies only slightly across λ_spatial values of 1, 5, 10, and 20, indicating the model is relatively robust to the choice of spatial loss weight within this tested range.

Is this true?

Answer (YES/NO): YES